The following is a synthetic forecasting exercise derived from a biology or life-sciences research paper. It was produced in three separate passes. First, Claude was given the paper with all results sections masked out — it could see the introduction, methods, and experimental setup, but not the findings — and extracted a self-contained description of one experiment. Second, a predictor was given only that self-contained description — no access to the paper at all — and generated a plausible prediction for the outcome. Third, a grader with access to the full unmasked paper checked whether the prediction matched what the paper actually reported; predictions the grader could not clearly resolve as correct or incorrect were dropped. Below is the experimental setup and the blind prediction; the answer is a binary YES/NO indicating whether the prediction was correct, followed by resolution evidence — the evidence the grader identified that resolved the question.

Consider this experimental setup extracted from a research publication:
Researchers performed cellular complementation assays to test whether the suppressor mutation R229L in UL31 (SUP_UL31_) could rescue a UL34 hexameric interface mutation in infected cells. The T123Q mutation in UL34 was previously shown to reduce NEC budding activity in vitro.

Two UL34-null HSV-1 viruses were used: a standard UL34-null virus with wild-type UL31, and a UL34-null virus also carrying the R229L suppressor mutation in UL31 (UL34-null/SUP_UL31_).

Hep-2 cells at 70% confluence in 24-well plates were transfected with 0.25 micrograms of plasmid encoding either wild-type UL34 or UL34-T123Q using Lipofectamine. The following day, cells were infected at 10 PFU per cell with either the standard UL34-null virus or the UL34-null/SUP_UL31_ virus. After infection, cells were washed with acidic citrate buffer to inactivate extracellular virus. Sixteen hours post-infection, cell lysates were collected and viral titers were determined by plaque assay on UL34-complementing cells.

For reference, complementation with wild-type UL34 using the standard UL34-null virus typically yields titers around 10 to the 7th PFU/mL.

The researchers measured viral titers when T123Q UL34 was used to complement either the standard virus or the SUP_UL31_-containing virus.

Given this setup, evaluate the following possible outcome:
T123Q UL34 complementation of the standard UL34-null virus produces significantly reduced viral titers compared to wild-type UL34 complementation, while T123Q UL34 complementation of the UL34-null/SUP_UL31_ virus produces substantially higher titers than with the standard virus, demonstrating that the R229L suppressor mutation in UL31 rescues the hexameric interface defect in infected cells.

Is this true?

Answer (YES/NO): NO